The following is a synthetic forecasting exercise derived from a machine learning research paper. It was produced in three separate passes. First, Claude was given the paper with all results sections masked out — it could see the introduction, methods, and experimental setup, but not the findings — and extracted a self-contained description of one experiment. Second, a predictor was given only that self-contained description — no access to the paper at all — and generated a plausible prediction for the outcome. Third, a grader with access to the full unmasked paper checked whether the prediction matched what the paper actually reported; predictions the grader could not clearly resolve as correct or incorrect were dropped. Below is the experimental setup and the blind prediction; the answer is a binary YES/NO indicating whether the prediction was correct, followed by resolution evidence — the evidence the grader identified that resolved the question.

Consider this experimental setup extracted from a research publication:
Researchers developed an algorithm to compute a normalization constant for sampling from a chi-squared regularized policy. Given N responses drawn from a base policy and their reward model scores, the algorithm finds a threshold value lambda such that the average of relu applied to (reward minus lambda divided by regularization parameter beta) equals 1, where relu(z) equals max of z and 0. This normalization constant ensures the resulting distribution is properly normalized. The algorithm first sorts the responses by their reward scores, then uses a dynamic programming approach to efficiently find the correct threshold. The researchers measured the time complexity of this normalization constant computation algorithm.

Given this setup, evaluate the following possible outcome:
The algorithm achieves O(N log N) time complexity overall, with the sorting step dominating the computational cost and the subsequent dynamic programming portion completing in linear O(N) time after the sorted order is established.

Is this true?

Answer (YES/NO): YES